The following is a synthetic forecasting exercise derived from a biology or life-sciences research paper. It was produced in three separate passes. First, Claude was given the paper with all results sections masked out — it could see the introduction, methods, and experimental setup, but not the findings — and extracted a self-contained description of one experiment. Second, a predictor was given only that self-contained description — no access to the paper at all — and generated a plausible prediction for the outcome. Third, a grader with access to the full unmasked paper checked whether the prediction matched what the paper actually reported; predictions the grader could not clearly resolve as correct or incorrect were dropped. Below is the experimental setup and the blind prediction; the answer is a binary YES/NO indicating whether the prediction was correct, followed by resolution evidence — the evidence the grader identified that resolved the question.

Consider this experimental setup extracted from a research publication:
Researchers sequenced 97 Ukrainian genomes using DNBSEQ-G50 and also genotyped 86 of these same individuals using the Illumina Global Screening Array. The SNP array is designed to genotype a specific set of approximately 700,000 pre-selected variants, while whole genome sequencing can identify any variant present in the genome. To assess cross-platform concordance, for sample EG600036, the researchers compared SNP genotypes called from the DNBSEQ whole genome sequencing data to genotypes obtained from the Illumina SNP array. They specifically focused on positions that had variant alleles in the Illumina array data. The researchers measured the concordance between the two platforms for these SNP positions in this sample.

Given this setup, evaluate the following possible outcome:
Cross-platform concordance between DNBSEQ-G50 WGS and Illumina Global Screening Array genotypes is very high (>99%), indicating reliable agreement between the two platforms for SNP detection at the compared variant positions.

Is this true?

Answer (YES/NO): NO